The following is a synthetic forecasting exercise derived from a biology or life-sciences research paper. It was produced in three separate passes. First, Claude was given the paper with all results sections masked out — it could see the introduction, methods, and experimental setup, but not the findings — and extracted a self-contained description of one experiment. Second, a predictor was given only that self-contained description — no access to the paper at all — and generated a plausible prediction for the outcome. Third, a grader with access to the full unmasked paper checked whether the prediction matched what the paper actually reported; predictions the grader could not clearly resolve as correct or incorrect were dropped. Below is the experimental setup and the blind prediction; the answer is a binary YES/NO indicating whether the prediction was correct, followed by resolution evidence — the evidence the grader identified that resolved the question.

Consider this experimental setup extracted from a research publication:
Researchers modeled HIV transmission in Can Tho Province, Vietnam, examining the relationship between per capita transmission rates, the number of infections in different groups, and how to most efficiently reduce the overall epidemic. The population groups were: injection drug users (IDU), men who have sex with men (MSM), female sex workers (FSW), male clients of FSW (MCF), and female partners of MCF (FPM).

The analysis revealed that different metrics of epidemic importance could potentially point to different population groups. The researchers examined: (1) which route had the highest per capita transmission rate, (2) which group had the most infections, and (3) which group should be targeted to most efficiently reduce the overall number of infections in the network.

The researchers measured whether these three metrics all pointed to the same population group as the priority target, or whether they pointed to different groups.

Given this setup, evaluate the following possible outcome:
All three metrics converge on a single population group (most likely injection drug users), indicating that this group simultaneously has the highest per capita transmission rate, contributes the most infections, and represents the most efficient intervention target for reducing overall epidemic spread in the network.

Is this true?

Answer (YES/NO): NO